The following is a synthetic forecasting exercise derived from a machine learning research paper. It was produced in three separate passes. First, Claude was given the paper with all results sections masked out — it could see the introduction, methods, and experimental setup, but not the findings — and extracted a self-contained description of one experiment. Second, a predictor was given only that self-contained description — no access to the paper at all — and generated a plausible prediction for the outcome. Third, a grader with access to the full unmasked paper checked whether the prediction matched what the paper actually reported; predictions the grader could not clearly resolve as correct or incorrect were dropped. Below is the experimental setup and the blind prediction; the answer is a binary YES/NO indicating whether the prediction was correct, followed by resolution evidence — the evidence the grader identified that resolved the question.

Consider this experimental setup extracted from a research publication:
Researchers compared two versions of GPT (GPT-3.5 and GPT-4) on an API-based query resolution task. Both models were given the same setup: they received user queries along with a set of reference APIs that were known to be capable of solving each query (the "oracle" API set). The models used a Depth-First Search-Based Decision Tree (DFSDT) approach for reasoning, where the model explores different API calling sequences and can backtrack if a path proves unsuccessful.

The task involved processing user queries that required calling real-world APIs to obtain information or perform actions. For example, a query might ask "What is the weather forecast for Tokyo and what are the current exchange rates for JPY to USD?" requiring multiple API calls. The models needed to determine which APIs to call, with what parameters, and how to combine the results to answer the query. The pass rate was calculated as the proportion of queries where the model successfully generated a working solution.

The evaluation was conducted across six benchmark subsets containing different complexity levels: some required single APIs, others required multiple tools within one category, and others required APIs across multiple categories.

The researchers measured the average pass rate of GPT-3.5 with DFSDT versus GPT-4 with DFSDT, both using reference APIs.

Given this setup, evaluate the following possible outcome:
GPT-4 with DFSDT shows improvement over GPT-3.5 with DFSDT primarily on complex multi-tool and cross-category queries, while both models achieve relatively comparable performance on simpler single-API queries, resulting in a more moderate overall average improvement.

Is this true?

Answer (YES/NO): NO